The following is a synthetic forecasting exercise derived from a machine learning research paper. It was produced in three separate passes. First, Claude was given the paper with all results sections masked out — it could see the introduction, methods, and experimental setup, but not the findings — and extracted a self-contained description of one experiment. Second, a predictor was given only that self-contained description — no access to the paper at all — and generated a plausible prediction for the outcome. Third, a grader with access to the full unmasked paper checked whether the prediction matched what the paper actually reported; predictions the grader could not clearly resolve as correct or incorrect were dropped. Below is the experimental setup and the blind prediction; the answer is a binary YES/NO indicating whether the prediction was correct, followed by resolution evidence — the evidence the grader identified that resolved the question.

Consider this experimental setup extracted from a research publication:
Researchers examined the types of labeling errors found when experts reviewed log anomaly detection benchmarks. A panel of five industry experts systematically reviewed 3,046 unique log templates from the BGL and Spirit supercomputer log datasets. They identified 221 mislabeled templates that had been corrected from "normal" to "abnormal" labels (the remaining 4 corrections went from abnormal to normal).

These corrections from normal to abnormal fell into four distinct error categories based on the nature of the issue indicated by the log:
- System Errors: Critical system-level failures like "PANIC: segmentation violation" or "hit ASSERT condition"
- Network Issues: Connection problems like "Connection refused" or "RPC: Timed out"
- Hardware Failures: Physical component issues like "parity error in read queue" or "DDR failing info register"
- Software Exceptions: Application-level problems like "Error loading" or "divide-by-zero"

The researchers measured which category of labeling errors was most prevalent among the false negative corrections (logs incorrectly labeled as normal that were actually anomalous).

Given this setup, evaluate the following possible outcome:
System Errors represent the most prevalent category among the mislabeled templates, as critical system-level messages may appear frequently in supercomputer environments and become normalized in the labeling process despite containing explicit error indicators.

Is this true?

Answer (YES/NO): YES